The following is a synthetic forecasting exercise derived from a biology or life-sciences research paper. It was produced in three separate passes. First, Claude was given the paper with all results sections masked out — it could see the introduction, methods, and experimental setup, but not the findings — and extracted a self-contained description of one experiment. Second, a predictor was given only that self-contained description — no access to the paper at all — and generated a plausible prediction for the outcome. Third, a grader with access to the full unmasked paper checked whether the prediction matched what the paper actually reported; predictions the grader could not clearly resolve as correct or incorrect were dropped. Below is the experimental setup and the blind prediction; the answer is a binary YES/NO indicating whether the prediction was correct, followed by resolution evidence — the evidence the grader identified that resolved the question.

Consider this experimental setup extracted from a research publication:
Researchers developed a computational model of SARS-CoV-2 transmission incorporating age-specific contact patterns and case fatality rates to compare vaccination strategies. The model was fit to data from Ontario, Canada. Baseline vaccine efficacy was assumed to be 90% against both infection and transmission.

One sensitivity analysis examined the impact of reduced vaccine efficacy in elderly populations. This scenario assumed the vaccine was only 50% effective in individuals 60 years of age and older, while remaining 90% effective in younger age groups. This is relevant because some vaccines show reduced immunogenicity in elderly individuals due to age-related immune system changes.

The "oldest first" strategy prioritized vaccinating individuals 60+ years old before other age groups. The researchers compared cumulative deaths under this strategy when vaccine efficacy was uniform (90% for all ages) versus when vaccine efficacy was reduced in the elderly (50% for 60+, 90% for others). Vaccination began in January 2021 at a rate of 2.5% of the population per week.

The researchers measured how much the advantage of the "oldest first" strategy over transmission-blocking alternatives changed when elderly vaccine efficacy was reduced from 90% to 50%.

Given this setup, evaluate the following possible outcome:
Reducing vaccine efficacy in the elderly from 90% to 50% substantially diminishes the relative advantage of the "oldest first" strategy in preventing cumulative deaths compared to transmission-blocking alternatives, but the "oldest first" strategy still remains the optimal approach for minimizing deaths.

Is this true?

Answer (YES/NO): NO